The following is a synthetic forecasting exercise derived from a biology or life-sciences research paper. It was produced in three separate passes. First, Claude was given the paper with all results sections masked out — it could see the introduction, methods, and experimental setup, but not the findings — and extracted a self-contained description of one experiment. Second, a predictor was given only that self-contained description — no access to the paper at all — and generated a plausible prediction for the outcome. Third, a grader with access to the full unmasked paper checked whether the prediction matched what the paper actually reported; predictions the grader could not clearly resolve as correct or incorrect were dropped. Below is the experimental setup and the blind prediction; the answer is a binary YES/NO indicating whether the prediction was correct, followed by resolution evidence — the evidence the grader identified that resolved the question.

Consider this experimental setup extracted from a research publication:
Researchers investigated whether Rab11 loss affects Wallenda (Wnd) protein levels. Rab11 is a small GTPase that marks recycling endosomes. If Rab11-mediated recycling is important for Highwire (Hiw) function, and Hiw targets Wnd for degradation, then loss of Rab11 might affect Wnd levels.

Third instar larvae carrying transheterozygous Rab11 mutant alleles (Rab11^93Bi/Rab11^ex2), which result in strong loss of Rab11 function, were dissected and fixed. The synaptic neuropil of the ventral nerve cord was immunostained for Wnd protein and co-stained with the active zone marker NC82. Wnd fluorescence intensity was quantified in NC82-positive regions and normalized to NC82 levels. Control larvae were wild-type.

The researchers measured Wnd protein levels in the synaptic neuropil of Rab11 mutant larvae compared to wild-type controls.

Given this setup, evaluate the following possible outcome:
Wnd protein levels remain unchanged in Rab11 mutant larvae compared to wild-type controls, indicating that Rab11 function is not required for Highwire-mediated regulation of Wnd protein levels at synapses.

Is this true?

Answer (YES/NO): NO